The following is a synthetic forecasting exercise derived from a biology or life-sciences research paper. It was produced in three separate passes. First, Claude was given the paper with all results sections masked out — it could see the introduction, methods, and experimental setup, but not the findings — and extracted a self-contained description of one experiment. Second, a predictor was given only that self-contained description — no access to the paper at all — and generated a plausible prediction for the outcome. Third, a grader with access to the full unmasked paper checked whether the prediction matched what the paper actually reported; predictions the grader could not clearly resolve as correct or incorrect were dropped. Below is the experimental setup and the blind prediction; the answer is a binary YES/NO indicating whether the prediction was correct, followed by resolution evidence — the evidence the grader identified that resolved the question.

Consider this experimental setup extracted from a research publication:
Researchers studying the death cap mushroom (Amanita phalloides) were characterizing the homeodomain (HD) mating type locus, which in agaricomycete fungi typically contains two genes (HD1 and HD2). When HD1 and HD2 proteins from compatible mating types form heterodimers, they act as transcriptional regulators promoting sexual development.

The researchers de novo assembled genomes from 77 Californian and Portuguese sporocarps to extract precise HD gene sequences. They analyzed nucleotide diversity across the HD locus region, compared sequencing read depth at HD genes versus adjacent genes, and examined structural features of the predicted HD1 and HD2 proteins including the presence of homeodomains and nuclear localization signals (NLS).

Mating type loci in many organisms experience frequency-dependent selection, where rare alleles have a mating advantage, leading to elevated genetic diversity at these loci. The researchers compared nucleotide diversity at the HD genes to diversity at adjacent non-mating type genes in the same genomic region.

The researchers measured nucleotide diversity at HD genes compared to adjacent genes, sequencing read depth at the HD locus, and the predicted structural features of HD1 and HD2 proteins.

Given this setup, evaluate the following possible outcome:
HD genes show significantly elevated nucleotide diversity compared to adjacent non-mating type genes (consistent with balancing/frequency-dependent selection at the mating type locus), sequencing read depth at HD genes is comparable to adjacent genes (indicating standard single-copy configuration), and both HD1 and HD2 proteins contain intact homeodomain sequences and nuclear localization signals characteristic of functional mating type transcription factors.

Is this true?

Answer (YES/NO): NO